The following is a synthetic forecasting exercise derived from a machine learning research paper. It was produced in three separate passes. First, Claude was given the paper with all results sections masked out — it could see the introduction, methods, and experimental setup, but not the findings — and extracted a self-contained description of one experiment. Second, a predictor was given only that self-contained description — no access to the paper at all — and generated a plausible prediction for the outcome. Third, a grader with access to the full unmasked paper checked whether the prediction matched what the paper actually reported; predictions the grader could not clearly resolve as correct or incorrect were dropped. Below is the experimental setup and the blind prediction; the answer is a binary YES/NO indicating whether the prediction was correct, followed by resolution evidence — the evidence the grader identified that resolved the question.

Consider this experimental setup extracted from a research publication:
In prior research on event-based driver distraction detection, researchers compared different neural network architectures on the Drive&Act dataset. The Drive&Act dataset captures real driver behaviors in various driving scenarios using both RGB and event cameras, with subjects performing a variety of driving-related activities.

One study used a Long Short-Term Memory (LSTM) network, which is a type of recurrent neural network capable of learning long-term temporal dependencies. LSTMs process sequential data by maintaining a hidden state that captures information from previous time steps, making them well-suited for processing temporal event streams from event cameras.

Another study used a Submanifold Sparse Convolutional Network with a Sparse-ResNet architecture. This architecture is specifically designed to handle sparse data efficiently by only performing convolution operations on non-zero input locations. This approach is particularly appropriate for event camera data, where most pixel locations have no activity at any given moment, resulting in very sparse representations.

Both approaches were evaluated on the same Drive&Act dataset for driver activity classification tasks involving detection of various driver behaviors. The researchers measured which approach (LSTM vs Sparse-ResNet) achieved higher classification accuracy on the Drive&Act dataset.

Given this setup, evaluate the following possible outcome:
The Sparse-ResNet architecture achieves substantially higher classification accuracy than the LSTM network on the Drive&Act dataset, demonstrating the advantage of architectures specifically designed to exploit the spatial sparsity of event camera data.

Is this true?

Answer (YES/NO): NO